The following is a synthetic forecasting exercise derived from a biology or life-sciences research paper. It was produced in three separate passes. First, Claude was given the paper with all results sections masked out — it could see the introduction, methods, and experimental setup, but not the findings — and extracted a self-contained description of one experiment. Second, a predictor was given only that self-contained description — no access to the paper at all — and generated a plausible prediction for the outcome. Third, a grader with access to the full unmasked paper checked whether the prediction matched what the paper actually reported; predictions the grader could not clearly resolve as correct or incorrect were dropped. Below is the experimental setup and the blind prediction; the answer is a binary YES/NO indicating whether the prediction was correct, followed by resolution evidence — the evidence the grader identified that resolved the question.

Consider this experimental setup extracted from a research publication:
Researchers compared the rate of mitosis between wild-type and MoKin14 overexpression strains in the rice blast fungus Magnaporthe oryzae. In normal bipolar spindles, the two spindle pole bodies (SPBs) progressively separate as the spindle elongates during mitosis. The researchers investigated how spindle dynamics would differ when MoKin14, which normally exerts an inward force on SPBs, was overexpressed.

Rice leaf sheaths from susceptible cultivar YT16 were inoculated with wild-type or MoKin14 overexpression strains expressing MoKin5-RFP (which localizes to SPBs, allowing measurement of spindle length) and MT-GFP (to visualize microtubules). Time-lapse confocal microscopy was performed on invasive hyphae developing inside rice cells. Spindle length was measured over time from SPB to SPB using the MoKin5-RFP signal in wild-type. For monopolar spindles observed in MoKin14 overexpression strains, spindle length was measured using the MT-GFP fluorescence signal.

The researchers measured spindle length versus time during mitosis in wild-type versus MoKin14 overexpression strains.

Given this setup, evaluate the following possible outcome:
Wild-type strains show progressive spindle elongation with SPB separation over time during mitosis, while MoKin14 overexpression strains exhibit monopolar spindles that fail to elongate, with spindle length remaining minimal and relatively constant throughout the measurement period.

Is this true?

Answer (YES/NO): NO